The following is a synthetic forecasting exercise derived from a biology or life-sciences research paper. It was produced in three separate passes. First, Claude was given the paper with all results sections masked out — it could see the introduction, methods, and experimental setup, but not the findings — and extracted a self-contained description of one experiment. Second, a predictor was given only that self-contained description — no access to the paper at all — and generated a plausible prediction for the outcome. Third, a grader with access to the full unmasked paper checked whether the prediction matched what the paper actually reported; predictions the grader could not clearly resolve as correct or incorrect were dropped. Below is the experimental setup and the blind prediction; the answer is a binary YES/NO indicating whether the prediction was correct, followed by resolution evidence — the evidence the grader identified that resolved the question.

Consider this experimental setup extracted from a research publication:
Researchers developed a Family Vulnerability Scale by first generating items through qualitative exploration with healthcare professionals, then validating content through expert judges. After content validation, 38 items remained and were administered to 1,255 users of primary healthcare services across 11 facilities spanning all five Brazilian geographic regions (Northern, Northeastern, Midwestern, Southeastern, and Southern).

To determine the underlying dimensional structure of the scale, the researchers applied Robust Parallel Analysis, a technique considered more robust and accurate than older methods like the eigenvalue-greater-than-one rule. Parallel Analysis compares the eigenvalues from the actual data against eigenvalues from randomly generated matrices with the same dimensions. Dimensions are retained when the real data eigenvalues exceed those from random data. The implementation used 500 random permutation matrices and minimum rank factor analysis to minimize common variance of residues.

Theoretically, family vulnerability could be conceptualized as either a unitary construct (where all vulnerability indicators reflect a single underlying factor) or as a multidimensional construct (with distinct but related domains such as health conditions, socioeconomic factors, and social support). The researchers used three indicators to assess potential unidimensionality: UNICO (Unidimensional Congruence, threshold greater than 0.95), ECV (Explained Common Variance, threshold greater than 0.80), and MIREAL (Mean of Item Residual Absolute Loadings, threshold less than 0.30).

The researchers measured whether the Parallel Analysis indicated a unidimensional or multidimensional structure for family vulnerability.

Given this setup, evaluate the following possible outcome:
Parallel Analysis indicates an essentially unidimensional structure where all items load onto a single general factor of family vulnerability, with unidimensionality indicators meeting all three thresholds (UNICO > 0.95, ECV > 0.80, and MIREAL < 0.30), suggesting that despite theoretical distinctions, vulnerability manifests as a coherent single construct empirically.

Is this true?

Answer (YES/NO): NO